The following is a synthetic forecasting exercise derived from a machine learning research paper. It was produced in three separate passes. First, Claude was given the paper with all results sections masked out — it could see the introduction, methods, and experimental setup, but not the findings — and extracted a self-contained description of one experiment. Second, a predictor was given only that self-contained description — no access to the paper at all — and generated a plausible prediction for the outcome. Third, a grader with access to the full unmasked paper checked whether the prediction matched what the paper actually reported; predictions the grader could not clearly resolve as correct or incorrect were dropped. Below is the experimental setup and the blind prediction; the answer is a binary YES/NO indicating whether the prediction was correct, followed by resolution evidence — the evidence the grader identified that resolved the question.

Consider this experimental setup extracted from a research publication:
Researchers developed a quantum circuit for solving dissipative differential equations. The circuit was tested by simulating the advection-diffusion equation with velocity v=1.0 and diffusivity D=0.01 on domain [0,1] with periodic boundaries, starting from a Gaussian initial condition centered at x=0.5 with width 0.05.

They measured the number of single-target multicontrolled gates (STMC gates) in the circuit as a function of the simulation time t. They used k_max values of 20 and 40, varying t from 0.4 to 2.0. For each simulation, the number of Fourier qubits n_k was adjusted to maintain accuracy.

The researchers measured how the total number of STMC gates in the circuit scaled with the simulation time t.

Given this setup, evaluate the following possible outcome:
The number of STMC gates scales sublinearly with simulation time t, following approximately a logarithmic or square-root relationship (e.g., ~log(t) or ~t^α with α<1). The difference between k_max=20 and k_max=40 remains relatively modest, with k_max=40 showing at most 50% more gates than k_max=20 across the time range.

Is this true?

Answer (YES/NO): NO